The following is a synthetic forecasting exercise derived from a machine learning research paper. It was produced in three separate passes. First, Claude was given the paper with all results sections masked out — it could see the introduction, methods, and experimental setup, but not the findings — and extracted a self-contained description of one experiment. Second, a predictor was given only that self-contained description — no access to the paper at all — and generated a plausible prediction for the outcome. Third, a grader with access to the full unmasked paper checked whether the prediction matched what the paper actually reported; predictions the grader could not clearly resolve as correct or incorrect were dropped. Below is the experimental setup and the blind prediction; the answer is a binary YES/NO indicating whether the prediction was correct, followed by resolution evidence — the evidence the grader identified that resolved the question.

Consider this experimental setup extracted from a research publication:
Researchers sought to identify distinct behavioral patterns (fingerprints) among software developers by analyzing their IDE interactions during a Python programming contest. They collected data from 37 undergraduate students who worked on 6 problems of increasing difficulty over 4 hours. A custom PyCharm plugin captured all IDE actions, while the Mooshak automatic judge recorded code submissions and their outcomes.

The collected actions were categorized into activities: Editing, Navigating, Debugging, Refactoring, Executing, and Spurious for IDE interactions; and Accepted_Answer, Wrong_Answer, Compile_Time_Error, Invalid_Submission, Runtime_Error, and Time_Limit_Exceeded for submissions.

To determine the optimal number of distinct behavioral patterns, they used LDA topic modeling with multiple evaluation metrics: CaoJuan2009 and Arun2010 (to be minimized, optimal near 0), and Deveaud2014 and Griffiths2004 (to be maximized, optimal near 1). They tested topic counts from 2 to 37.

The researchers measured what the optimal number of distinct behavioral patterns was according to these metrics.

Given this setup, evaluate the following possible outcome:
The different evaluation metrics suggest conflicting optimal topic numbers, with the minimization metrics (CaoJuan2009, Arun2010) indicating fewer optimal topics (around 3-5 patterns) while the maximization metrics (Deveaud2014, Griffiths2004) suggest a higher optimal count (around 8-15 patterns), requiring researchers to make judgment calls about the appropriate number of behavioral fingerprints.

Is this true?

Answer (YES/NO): NO